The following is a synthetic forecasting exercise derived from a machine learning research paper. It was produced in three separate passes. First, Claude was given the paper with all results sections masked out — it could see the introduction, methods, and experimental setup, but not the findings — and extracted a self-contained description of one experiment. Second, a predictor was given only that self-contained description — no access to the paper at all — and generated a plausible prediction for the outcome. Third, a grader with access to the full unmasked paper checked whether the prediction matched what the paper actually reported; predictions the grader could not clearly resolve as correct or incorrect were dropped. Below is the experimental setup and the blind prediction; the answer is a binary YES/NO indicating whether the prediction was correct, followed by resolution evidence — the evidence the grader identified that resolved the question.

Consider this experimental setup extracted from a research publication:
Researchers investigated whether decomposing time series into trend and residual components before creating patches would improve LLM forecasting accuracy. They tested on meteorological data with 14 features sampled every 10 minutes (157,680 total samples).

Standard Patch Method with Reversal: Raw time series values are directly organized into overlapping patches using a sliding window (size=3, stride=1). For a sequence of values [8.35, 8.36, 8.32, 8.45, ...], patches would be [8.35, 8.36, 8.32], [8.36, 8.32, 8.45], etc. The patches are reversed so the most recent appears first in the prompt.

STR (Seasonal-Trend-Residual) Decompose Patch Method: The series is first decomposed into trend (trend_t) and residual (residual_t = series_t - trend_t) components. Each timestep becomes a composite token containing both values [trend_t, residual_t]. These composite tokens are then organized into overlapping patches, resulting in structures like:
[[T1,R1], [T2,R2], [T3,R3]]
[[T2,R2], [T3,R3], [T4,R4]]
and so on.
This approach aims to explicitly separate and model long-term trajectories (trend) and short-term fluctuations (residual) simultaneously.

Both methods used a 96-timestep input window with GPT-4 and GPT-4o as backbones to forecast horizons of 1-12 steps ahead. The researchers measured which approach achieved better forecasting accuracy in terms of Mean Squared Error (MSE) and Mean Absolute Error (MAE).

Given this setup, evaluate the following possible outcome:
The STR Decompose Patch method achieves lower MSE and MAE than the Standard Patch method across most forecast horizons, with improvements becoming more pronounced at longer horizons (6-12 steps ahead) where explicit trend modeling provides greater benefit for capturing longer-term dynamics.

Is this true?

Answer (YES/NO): NO